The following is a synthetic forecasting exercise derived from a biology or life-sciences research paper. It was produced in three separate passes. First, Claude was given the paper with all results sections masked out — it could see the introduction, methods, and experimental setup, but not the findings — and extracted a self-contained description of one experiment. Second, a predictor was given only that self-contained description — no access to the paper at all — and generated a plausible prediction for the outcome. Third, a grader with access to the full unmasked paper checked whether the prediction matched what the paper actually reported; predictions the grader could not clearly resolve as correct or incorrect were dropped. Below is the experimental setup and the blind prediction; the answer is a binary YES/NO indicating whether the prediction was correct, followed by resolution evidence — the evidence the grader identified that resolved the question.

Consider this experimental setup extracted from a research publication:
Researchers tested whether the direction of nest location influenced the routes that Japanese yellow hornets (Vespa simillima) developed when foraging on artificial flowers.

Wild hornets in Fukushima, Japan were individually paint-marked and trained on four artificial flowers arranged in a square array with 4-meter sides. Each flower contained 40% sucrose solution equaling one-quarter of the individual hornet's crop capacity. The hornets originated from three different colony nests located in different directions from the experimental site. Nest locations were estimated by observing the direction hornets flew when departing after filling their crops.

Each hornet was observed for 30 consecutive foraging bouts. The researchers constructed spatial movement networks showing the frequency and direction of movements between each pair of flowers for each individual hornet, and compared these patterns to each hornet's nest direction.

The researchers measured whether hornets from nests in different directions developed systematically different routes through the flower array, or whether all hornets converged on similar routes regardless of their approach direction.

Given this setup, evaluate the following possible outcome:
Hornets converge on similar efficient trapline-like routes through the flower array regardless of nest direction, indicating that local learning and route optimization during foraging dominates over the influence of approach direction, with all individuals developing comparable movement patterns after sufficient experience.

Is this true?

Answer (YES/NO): NO